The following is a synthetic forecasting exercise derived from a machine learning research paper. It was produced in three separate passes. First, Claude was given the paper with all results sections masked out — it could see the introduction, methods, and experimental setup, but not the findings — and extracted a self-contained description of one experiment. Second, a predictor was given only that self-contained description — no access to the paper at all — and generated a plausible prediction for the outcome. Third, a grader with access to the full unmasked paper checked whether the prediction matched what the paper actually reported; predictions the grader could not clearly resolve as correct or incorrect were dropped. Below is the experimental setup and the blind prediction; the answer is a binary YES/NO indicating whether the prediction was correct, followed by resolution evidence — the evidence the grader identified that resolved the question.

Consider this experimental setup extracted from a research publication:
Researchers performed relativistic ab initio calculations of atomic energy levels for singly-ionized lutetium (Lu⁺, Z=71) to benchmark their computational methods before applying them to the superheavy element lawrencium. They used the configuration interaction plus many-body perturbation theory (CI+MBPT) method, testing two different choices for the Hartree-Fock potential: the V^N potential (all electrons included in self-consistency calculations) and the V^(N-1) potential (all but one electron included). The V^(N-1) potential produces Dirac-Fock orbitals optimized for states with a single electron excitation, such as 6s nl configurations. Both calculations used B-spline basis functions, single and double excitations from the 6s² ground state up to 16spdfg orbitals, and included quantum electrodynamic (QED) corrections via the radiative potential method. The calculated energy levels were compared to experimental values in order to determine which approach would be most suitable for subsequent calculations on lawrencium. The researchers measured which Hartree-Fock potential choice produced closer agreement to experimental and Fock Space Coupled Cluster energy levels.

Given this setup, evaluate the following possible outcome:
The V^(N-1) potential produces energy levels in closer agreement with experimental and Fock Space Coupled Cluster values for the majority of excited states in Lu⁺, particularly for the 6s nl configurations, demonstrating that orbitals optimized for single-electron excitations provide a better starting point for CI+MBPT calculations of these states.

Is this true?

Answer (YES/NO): YES